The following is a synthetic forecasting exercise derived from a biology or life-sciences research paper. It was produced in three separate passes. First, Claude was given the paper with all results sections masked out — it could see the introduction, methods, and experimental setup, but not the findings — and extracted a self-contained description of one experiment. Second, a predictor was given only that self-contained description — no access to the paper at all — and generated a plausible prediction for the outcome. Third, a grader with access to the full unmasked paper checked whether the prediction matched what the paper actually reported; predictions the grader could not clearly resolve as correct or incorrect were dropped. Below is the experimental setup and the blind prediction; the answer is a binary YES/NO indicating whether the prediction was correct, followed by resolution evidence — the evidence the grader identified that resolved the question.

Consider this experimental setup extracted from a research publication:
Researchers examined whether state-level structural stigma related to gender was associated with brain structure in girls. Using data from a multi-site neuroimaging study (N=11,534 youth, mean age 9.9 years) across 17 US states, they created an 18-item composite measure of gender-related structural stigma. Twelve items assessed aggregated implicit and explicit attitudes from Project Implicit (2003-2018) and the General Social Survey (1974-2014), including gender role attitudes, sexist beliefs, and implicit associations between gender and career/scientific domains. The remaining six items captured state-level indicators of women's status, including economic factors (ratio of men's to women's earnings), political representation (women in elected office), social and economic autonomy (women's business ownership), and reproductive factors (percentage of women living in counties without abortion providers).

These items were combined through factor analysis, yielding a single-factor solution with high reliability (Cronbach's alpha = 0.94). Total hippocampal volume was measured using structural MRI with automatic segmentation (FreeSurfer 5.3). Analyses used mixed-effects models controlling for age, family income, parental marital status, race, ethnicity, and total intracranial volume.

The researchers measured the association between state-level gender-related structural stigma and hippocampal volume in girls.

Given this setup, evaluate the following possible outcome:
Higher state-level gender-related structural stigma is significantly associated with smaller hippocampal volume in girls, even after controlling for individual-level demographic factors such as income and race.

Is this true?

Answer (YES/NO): NO